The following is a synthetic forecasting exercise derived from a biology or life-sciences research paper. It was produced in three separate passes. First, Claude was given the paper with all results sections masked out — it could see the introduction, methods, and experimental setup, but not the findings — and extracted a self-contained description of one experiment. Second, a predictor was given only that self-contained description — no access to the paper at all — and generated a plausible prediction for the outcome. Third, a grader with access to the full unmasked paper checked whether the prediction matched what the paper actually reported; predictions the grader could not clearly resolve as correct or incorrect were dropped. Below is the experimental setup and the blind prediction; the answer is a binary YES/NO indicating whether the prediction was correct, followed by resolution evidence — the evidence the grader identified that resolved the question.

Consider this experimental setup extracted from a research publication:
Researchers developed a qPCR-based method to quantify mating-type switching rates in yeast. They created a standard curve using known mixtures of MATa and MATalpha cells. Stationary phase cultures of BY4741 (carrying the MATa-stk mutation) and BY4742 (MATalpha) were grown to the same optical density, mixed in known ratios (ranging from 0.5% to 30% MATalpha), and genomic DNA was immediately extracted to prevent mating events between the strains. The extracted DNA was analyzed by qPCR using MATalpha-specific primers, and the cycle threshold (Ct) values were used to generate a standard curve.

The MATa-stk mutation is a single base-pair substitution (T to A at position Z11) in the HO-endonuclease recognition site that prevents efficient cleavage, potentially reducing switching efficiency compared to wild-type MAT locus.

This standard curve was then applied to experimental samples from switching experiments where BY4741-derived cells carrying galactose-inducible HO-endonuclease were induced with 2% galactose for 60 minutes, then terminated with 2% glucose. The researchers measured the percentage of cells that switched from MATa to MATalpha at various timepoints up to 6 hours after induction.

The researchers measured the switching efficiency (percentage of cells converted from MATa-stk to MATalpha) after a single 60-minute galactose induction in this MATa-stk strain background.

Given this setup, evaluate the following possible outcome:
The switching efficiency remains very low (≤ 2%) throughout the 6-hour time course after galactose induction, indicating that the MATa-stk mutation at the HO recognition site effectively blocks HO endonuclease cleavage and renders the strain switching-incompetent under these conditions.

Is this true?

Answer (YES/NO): NO